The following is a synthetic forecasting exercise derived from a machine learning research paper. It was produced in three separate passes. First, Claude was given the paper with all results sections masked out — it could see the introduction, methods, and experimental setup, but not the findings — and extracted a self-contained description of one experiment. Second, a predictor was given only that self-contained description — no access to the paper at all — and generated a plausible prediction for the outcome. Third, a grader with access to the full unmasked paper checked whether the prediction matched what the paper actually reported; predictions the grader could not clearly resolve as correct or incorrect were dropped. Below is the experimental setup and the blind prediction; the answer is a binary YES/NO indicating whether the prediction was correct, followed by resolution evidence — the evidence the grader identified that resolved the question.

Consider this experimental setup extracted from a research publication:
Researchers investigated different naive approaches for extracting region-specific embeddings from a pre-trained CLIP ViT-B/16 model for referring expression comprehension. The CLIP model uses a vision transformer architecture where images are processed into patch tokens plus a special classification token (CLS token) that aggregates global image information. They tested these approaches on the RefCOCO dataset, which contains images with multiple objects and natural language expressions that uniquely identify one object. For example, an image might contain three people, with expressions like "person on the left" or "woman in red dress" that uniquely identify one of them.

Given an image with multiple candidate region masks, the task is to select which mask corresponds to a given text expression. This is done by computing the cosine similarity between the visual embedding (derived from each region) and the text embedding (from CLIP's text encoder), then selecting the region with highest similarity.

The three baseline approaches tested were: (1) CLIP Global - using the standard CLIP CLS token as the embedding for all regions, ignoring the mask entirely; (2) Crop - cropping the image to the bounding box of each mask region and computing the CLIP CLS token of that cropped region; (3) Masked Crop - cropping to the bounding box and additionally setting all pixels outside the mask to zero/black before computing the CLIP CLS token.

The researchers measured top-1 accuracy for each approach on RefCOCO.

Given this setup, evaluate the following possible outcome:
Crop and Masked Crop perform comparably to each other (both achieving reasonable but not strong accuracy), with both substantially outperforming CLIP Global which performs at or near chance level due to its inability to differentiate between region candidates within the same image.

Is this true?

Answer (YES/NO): NO